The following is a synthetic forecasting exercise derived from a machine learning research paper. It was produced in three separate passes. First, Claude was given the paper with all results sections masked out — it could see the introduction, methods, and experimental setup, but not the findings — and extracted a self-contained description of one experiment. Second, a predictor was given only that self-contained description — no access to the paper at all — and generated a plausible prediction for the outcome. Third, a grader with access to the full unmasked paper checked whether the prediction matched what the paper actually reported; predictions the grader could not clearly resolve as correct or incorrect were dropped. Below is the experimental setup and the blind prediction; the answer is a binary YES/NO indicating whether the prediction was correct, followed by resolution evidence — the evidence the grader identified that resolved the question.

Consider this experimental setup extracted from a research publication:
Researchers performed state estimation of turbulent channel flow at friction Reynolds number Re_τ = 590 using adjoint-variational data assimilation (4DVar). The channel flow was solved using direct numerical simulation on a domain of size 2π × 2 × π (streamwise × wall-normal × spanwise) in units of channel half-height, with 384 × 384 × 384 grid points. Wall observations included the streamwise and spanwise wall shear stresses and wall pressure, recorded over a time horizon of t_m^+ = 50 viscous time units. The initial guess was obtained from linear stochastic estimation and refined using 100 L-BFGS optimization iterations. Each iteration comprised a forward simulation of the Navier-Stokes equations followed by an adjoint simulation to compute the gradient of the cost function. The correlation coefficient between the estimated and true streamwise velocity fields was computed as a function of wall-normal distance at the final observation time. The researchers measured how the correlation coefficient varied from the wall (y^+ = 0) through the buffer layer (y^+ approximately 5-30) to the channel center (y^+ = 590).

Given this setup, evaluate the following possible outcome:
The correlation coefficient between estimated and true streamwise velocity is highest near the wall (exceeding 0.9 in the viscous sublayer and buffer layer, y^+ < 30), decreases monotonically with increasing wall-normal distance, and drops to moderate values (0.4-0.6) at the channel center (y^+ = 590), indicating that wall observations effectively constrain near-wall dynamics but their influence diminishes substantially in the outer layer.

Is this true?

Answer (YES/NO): NO